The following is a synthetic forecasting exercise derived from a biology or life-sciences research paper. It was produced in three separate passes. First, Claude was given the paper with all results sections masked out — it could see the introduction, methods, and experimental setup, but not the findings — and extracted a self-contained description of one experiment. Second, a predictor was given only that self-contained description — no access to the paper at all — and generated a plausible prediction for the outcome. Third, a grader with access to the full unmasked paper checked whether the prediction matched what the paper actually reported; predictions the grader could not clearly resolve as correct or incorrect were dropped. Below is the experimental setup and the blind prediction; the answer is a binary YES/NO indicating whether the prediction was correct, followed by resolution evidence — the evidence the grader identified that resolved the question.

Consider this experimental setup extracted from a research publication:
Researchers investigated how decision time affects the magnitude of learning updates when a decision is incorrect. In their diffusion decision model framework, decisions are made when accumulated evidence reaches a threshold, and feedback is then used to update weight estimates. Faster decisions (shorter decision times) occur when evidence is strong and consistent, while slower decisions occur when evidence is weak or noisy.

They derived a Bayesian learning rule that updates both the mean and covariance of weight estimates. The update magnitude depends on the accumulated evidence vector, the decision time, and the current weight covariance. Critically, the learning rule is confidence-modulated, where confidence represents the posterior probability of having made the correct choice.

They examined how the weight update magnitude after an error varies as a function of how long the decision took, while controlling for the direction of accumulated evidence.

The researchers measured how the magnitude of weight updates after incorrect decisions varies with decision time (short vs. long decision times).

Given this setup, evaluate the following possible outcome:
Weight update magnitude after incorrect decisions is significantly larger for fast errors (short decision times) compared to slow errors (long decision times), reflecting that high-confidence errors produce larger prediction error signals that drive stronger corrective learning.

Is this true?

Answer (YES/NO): YES